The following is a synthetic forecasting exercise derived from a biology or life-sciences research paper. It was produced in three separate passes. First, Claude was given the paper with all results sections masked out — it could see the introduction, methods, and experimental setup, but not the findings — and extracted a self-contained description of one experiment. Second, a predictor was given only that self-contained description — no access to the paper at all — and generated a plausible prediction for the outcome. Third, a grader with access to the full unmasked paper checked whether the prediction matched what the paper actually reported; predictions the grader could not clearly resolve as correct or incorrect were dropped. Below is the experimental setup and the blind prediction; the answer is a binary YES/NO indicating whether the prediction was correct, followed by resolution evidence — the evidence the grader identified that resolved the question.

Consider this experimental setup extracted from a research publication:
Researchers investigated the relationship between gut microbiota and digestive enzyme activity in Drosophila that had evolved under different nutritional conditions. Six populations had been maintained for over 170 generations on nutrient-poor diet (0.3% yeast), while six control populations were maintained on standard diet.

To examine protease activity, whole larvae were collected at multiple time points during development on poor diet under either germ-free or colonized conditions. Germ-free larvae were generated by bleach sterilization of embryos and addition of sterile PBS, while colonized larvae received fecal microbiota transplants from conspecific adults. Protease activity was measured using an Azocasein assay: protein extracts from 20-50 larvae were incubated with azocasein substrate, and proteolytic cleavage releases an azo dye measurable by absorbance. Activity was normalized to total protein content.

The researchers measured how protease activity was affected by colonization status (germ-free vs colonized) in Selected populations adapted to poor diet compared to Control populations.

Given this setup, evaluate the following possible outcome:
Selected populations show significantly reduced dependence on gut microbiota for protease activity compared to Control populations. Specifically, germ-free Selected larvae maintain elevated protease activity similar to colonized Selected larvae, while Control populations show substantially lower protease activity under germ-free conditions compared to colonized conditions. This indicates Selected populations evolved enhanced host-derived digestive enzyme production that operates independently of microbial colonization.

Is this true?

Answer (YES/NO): YES